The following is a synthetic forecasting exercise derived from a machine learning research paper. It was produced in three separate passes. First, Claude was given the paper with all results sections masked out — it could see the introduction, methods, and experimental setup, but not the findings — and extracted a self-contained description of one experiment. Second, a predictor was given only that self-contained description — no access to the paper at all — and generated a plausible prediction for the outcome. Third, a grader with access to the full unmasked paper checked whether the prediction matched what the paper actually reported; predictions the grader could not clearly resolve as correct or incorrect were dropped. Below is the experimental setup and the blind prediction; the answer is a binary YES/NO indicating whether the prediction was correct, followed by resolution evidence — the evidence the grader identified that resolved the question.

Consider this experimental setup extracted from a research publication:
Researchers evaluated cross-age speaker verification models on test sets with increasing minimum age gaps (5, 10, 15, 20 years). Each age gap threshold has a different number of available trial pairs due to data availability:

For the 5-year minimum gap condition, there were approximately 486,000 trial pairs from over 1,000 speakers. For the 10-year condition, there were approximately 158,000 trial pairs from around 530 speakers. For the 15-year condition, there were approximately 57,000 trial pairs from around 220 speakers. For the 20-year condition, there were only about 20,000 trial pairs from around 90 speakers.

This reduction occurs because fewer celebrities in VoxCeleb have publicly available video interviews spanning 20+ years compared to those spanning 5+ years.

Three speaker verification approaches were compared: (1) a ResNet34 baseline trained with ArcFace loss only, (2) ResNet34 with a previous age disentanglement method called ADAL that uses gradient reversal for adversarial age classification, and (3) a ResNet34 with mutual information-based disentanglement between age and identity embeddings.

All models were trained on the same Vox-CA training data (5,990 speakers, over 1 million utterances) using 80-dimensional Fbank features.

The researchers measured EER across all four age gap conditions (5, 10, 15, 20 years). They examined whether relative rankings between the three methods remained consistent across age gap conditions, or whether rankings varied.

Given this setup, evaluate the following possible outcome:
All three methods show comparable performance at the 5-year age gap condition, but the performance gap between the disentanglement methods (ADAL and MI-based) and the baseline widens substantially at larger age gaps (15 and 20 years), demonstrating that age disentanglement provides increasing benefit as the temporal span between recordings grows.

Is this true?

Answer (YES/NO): NO